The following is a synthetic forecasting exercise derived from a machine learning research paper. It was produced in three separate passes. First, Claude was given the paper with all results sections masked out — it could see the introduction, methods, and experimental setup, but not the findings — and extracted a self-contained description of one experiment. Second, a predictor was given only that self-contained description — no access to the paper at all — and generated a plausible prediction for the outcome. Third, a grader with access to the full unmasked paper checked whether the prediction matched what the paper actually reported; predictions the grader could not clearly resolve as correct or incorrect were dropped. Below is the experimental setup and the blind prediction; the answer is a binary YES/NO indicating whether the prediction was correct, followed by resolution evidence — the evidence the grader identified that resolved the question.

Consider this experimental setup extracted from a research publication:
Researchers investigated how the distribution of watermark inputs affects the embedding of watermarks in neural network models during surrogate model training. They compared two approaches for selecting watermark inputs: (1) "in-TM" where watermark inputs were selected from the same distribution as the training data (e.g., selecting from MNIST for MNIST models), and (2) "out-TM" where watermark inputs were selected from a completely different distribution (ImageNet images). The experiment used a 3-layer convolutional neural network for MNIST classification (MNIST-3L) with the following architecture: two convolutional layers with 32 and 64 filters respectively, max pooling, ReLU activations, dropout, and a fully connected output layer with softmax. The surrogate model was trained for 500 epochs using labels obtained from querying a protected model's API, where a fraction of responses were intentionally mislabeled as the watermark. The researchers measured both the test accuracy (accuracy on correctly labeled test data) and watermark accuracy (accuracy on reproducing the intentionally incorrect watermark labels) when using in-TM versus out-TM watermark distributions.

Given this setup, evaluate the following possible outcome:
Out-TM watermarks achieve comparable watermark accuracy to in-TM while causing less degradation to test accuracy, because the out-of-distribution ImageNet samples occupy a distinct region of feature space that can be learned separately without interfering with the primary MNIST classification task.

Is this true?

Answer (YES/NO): NO